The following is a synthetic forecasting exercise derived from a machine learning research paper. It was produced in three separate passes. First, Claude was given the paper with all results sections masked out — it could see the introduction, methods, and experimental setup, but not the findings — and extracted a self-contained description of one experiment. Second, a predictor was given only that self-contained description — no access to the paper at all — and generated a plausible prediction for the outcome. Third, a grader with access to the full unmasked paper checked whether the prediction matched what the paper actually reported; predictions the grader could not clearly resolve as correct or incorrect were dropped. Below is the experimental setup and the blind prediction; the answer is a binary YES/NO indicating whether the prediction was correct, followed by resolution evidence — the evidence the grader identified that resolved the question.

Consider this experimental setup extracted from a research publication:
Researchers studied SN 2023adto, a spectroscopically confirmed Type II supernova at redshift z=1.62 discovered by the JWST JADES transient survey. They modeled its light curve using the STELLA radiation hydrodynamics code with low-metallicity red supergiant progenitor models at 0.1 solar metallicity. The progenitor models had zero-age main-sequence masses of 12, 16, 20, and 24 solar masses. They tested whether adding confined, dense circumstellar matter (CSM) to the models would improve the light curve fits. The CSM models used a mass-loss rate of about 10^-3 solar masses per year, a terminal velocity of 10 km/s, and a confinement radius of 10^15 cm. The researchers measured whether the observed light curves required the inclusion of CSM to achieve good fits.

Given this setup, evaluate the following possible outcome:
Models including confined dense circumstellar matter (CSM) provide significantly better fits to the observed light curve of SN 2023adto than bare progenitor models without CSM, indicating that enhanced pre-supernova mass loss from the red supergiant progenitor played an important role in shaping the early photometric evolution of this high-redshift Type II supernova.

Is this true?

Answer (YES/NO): NO